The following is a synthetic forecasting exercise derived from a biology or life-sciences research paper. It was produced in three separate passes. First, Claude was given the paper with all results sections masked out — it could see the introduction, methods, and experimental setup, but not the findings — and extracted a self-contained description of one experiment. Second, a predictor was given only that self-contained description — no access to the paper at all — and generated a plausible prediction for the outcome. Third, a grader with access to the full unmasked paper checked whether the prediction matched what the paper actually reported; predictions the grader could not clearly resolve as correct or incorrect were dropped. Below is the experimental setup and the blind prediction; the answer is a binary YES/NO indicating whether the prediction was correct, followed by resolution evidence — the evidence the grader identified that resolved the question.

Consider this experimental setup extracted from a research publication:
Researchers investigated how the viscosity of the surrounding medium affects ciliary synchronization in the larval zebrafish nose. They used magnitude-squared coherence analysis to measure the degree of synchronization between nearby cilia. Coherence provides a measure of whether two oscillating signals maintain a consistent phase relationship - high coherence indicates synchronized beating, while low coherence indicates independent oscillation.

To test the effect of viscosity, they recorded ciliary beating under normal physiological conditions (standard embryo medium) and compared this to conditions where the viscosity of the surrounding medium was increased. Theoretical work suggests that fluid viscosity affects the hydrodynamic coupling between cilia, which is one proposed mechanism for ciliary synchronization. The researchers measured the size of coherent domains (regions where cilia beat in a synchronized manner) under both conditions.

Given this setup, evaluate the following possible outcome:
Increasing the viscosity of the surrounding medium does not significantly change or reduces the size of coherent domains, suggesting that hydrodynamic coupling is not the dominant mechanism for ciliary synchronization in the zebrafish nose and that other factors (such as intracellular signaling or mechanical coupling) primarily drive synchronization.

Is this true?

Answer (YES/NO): NO